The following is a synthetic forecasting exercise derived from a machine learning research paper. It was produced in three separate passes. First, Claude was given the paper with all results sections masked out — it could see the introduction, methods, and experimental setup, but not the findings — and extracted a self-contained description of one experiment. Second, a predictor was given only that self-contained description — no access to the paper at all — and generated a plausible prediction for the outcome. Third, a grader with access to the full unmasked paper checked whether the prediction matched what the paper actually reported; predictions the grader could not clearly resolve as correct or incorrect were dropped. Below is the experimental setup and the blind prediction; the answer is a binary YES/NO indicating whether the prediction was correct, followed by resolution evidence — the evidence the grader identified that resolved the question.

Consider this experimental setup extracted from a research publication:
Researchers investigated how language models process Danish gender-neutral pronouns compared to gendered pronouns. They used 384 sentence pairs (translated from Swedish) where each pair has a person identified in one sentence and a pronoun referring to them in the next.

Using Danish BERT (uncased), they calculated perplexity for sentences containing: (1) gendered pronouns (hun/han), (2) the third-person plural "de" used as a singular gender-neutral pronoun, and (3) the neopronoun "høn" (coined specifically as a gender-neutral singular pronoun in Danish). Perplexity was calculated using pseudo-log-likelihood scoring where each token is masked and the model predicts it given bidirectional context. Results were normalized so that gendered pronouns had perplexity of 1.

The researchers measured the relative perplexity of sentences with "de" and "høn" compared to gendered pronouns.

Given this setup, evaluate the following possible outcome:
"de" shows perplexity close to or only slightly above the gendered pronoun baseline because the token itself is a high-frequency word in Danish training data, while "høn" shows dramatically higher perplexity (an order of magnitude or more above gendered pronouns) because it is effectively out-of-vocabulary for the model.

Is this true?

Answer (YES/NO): NO